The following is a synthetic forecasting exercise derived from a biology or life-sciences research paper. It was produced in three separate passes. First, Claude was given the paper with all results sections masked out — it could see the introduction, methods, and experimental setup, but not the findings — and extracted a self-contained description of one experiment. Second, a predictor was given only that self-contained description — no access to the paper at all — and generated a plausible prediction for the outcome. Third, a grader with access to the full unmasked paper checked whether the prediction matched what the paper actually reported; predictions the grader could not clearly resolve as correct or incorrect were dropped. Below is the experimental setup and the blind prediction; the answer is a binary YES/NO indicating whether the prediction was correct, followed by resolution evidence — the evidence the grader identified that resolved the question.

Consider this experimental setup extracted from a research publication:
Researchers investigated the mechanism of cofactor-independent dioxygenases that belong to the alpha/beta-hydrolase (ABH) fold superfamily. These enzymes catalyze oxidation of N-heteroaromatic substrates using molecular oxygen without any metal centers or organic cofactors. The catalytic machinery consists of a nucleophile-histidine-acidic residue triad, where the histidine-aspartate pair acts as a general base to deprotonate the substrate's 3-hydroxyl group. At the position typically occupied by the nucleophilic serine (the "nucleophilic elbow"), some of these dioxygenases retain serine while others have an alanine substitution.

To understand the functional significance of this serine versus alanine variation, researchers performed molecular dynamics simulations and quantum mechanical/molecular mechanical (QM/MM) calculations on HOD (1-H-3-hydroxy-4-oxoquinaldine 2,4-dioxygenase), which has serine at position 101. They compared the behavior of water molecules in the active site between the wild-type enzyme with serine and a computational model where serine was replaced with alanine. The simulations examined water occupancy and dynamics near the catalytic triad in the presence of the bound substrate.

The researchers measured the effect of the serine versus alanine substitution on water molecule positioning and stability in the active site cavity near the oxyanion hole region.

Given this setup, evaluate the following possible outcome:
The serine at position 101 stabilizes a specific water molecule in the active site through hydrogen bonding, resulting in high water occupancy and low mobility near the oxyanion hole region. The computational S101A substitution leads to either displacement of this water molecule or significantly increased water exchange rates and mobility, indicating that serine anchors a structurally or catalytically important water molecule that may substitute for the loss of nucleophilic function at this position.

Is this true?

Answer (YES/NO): NO